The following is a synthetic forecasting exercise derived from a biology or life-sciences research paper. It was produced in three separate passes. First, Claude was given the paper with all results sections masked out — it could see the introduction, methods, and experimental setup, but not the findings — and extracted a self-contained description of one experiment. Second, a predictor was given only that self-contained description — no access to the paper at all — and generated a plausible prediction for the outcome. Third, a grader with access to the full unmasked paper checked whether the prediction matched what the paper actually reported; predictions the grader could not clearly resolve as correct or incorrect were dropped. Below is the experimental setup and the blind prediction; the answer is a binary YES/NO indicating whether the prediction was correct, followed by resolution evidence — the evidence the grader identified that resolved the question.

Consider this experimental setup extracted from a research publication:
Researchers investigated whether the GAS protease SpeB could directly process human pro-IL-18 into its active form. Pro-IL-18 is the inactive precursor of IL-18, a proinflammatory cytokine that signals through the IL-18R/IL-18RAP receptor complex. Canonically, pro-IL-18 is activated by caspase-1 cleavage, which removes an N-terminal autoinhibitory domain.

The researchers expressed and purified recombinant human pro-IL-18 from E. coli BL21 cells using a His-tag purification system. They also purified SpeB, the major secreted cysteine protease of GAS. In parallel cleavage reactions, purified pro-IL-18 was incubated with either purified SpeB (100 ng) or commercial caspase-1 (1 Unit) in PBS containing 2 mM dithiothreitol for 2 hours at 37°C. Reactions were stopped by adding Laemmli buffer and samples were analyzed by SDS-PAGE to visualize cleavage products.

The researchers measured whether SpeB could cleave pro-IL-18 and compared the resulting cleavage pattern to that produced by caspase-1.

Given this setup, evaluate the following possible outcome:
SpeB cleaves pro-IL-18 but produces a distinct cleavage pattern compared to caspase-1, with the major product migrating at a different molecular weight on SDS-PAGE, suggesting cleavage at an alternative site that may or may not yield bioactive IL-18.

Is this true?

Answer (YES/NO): YES